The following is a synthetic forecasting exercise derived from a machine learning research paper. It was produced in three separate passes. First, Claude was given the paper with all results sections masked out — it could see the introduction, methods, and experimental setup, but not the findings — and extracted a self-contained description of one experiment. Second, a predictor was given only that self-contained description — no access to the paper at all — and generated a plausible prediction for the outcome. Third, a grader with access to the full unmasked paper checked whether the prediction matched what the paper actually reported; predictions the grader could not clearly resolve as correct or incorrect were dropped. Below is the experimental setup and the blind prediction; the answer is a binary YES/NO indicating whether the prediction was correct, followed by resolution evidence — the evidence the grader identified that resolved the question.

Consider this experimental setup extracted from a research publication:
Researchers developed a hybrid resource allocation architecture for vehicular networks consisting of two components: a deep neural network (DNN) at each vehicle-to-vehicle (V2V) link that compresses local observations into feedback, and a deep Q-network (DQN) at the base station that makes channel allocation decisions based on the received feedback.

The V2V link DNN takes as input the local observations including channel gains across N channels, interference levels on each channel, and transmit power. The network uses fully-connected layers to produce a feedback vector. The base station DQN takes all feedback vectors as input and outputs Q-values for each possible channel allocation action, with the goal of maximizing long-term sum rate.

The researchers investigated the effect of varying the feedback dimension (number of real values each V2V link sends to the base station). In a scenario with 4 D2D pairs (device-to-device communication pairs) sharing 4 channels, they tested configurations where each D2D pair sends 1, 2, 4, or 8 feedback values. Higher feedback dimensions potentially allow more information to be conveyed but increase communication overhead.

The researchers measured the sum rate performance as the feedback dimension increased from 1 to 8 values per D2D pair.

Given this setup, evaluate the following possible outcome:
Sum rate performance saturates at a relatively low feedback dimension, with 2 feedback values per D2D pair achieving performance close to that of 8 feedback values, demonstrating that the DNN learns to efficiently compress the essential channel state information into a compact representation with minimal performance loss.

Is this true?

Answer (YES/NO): NO